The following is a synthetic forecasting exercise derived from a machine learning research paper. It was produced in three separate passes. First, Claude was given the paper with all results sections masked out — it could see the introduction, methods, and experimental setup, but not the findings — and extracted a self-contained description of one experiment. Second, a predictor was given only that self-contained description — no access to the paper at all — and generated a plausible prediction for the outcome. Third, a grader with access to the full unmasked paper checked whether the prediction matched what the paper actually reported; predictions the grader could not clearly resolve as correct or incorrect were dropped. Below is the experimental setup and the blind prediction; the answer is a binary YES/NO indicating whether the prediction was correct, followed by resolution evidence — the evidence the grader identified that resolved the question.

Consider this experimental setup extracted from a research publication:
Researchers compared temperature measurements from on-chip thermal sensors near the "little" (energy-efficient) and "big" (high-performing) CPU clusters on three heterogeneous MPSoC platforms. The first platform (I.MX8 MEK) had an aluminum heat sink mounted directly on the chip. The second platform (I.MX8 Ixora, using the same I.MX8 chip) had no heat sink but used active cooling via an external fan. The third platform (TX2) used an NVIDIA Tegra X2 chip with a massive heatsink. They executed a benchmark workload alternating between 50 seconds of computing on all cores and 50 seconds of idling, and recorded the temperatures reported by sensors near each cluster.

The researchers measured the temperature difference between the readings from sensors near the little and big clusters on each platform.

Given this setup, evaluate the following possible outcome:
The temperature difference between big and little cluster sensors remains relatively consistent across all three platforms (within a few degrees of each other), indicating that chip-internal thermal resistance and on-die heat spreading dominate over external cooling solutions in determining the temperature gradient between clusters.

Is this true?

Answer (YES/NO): NO